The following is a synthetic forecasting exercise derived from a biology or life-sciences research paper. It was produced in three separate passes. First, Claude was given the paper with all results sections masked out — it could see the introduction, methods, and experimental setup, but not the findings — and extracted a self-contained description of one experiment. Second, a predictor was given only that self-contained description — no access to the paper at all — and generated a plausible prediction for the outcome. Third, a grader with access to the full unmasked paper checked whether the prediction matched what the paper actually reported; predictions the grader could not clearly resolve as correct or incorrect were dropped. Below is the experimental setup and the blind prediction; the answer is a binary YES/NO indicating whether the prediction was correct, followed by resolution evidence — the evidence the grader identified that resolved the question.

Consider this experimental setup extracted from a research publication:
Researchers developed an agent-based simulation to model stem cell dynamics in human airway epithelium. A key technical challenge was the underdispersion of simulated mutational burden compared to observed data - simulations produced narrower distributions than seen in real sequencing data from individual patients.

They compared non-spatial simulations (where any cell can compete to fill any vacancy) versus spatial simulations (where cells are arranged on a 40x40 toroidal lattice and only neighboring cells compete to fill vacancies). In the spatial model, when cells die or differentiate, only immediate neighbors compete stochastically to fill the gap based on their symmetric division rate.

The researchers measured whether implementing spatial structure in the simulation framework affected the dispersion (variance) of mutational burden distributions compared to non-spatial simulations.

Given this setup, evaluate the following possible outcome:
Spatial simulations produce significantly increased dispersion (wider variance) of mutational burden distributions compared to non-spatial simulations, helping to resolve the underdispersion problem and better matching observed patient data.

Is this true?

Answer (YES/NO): NO